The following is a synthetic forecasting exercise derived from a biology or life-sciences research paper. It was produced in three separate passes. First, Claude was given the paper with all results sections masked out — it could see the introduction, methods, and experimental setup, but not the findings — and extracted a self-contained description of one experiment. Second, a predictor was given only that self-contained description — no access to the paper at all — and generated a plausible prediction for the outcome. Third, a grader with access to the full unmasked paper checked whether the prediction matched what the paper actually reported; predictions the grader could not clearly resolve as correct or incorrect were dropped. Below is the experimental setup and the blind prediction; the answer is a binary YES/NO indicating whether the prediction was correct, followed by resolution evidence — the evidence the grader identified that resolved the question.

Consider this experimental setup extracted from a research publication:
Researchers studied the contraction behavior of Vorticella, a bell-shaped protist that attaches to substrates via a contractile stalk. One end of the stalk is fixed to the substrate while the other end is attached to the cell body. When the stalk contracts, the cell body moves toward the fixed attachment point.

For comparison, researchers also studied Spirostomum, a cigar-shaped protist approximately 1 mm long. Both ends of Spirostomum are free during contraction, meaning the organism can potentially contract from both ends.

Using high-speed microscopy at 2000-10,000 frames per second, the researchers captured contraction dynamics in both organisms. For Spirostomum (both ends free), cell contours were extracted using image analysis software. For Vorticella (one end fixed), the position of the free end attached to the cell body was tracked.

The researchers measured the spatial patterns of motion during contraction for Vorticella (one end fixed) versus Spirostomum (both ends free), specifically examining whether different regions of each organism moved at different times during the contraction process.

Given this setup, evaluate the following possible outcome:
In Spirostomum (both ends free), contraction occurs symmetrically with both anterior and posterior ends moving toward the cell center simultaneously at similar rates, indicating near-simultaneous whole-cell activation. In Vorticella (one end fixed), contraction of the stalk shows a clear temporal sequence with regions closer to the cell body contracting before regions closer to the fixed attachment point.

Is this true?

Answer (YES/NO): NO